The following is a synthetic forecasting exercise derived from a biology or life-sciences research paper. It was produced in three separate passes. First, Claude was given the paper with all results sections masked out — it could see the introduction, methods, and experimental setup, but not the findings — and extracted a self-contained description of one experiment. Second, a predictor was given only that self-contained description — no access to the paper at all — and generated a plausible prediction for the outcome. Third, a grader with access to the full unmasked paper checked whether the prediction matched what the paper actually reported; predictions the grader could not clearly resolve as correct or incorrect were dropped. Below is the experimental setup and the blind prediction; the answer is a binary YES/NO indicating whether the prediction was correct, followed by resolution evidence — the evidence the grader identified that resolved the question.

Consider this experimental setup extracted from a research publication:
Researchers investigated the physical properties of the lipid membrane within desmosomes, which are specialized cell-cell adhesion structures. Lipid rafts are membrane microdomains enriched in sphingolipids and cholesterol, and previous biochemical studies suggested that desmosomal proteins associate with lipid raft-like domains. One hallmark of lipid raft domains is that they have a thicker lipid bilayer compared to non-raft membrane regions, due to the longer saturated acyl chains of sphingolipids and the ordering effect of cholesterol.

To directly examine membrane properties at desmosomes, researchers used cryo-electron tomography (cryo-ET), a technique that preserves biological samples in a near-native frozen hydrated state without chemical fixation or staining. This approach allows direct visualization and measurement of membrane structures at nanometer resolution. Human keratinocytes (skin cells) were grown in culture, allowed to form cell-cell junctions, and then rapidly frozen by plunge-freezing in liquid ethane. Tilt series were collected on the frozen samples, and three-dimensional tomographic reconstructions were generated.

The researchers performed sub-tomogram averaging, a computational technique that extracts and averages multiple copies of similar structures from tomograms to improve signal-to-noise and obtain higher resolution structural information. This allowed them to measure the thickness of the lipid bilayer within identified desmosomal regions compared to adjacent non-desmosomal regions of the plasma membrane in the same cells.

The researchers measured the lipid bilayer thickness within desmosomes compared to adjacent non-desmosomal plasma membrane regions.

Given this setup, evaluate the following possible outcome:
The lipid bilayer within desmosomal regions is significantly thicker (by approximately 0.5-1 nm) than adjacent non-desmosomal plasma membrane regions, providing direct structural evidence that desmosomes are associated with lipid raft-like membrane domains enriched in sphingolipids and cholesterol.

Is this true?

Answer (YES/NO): YES